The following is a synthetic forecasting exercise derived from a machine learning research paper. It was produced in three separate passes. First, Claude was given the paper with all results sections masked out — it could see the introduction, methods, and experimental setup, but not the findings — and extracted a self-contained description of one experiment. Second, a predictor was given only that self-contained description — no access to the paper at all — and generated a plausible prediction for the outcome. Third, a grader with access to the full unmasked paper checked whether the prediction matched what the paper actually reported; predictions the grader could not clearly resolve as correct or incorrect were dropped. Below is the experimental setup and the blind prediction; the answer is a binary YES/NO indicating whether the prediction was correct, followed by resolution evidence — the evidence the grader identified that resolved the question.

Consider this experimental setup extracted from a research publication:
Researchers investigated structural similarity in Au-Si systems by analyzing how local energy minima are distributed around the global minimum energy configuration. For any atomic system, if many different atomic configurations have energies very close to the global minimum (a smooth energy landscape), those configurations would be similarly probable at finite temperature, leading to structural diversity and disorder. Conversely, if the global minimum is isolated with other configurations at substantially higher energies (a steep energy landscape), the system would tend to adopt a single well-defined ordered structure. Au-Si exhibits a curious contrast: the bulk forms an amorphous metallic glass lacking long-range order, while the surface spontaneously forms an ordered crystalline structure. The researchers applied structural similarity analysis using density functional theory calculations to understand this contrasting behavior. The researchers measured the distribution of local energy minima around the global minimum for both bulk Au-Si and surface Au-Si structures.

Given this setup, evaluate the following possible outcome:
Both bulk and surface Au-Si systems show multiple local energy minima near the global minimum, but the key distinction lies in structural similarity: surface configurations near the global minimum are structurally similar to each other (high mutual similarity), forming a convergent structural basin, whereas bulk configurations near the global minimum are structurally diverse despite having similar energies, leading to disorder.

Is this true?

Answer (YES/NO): NO